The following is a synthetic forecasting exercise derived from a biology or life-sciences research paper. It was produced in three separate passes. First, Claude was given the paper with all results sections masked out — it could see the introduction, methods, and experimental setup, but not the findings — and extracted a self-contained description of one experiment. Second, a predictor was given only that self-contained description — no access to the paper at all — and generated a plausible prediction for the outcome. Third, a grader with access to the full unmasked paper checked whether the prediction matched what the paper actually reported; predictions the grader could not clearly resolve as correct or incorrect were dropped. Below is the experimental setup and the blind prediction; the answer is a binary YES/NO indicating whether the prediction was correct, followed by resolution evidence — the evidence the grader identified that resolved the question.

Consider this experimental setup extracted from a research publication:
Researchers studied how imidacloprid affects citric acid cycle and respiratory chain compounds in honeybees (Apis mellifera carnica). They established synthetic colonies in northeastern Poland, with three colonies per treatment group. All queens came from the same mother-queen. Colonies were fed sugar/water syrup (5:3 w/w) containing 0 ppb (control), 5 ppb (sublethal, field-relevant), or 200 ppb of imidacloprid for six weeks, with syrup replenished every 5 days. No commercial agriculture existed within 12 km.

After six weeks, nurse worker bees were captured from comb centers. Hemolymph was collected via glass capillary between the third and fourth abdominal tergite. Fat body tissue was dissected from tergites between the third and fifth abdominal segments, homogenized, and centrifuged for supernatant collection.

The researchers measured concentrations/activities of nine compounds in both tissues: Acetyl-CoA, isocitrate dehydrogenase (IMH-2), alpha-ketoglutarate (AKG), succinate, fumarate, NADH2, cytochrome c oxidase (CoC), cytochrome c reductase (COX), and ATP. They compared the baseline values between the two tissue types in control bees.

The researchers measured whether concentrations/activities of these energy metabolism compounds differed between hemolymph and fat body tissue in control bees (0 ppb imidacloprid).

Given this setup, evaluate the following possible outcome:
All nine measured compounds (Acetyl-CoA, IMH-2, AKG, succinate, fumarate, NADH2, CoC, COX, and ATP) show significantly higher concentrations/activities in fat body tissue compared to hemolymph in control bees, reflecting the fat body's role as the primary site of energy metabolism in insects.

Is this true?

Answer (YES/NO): YES